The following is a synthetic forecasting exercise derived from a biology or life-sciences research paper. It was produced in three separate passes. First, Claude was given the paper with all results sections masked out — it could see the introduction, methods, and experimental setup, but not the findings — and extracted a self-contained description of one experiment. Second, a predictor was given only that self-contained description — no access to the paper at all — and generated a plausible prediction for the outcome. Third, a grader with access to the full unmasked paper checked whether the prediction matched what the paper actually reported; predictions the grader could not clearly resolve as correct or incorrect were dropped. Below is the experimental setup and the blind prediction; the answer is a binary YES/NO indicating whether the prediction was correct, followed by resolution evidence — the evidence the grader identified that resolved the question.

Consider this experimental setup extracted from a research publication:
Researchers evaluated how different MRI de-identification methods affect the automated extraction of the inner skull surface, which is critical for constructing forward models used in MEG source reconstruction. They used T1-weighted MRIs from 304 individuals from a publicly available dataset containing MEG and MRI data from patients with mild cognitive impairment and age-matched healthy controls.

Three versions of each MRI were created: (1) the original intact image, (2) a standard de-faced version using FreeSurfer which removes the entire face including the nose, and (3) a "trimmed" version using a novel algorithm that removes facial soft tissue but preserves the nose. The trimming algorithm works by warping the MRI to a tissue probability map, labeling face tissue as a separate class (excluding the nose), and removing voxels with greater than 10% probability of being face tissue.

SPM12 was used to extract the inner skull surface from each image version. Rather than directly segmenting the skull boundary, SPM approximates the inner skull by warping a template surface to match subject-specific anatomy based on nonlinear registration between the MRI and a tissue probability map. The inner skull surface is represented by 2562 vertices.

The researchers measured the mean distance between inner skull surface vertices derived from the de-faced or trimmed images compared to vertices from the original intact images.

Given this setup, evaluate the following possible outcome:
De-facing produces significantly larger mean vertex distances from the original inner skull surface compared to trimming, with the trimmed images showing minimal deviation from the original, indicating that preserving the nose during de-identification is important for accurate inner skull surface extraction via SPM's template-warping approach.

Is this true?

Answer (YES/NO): YES